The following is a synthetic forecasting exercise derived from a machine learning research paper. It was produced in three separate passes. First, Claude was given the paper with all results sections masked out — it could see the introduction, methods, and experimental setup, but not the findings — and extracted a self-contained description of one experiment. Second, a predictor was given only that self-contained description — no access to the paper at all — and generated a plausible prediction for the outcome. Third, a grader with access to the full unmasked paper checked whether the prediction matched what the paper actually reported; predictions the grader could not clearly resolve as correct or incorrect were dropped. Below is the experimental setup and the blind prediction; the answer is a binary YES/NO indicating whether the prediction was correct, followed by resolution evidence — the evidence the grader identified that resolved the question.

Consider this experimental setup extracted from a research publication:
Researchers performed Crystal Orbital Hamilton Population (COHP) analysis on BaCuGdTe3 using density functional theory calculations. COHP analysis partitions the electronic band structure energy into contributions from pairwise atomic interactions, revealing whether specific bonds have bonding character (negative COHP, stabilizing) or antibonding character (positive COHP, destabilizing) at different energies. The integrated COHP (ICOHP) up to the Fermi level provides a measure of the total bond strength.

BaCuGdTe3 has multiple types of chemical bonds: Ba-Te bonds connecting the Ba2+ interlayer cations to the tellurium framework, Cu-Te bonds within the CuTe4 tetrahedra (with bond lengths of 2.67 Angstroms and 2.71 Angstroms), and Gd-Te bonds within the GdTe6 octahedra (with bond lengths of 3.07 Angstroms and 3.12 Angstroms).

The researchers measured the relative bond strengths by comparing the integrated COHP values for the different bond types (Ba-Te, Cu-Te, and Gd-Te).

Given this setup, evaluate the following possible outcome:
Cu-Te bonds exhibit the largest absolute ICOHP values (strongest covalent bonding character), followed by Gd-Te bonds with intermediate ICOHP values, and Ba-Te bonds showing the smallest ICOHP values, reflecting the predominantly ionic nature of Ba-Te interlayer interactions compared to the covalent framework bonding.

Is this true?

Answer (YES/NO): NO